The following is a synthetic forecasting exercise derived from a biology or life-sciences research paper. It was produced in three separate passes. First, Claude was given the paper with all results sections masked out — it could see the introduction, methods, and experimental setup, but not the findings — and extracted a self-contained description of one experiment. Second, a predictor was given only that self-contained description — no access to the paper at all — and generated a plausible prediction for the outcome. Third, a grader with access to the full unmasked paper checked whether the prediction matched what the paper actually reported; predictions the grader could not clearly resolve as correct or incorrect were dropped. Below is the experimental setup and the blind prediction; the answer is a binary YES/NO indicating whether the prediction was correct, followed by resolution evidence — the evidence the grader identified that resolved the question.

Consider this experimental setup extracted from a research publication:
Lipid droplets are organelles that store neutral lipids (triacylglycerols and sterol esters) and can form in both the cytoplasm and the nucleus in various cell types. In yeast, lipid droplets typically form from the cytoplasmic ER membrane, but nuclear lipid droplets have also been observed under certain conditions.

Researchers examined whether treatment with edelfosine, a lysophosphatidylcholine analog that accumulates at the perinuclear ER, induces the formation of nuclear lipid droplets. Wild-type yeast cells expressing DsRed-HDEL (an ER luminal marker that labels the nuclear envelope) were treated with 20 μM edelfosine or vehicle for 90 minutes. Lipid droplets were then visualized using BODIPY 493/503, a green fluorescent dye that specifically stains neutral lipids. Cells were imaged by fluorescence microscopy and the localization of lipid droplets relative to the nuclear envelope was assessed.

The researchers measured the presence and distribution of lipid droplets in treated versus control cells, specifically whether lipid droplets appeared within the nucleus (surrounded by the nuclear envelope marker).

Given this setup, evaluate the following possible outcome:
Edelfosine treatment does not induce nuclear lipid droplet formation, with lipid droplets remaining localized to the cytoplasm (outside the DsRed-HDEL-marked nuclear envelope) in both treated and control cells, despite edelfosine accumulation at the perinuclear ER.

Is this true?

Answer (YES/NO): NO